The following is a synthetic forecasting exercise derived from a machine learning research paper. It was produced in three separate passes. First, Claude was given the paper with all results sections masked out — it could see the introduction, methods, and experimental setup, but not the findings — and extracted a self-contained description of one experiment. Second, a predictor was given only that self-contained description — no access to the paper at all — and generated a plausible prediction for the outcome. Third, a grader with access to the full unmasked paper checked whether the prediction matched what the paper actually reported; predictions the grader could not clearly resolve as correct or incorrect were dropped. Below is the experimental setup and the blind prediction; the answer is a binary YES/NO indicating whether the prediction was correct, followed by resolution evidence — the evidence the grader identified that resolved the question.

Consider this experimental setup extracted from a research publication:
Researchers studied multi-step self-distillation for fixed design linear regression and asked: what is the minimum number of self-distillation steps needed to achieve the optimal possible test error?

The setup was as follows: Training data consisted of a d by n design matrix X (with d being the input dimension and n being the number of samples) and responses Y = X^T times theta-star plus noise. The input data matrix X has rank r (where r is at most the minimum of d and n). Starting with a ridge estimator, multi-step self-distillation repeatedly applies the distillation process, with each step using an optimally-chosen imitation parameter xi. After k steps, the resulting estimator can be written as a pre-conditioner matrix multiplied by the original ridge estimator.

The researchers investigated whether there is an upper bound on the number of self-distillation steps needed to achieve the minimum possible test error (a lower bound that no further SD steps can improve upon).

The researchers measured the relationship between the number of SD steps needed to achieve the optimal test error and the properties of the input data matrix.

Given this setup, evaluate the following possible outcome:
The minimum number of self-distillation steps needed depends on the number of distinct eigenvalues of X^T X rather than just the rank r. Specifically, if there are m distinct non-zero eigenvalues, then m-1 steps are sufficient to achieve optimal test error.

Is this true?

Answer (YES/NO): NO